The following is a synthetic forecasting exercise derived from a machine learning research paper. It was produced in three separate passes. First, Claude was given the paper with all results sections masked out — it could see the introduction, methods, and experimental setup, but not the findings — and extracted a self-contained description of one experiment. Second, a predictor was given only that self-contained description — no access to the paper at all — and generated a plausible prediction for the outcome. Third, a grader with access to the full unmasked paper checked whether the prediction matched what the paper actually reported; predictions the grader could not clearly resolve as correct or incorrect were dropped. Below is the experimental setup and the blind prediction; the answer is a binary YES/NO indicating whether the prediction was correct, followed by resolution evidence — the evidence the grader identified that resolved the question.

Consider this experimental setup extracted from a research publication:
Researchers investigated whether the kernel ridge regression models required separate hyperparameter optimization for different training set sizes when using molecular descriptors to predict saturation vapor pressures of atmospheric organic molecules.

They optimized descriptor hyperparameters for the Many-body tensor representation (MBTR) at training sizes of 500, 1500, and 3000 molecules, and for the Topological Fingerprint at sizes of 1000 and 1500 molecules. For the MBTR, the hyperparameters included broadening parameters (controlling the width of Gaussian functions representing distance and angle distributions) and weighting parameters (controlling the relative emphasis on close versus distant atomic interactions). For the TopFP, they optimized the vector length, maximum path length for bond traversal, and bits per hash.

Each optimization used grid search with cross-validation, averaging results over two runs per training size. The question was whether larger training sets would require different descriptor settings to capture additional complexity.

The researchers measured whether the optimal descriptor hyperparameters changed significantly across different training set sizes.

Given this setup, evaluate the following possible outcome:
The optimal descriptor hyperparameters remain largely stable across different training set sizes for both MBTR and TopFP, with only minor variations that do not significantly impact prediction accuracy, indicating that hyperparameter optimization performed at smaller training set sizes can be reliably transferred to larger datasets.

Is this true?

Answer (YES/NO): YES